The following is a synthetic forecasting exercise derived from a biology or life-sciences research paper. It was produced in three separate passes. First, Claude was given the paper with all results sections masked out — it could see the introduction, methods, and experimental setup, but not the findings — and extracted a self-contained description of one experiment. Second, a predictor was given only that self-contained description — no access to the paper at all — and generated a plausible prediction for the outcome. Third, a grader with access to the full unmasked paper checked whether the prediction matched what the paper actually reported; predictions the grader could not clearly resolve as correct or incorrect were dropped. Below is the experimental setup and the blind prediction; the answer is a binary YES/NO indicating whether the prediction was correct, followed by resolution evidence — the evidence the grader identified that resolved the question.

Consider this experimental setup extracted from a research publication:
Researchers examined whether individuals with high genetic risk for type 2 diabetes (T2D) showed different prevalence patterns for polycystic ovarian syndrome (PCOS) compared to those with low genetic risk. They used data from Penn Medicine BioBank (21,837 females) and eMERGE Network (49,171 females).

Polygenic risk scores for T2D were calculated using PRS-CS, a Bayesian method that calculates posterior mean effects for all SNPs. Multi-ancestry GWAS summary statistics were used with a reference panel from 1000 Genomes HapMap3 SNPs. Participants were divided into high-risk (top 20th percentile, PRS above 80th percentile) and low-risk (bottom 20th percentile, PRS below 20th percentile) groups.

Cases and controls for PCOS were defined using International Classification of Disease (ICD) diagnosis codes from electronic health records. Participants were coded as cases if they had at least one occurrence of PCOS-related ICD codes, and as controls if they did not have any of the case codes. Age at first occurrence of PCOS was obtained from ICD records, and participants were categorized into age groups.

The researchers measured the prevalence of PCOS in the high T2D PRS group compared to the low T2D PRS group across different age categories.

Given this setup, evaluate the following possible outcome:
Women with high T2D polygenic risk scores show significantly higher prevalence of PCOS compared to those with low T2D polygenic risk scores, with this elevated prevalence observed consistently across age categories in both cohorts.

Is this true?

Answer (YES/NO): NO